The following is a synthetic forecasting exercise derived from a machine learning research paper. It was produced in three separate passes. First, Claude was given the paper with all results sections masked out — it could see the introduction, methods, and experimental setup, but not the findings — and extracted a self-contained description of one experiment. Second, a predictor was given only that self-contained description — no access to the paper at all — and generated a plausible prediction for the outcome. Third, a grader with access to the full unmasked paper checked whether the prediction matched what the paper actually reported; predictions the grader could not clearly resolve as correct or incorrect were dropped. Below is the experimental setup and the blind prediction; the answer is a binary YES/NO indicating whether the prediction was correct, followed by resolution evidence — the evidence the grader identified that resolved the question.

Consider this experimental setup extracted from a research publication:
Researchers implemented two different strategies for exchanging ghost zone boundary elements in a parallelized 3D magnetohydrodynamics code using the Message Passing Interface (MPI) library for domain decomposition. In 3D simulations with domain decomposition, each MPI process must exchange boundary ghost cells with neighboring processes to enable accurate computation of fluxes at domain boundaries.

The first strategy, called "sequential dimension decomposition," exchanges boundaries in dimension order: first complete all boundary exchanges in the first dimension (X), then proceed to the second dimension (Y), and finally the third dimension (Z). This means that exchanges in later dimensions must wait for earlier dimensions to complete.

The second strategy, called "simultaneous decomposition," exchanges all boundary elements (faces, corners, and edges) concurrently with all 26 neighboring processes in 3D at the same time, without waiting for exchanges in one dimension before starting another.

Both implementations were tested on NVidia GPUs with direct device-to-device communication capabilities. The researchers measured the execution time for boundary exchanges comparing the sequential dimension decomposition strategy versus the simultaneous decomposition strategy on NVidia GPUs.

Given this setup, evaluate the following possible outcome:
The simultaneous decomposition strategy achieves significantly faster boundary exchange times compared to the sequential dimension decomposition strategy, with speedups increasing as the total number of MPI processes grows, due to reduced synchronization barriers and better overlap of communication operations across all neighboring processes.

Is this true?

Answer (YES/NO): NO